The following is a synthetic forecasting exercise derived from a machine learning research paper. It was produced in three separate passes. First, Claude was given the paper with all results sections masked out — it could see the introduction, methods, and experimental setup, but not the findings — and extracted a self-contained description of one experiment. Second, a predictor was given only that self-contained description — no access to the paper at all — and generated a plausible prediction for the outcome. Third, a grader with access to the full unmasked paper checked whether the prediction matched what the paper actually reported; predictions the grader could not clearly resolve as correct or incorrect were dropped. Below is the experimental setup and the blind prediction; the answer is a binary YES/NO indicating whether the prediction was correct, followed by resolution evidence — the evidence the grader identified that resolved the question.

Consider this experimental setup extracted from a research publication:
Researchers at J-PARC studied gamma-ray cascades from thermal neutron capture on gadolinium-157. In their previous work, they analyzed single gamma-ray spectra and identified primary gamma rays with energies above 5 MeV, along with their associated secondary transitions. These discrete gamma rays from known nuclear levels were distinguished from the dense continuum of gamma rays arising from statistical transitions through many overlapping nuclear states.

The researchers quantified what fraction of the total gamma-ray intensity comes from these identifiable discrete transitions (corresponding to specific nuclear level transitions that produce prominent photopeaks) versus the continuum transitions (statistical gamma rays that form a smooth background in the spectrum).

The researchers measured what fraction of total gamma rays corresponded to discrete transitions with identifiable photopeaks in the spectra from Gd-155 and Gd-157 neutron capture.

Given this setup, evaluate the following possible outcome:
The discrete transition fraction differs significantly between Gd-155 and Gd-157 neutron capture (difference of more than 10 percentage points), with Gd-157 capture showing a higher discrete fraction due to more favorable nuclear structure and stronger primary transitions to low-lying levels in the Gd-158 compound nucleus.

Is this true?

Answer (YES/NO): NO